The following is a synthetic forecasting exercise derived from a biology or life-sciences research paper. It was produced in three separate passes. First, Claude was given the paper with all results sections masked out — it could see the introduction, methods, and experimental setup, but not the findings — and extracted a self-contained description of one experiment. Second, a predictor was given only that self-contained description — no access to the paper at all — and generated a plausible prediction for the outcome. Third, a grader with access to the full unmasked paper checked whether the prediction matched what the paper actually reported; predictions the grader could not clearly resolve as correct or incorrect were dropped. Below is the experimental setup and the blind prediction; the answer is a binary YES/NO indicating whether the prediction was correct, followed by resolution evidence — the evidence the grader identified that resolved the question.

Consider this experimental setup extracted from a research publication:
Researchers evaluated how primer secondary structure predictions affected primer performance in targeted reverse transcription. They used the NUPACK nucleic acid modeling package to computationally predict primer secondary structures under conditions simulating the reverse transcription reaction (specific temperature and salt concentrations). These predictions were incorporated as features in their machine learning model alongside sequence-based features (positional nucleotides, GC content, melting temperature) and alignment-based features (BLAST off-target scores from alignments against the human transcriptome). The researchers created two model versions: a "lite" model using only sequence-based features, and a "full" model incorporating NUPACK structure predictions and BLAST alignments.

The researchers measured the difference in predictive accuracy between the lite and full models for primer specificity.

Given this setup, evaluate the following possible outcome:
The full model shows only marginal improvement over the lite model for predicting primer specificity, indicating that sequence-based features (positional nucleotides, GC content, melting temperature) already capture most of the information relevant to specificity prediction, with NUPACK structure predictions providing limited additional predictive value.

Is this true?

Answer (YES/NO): YES